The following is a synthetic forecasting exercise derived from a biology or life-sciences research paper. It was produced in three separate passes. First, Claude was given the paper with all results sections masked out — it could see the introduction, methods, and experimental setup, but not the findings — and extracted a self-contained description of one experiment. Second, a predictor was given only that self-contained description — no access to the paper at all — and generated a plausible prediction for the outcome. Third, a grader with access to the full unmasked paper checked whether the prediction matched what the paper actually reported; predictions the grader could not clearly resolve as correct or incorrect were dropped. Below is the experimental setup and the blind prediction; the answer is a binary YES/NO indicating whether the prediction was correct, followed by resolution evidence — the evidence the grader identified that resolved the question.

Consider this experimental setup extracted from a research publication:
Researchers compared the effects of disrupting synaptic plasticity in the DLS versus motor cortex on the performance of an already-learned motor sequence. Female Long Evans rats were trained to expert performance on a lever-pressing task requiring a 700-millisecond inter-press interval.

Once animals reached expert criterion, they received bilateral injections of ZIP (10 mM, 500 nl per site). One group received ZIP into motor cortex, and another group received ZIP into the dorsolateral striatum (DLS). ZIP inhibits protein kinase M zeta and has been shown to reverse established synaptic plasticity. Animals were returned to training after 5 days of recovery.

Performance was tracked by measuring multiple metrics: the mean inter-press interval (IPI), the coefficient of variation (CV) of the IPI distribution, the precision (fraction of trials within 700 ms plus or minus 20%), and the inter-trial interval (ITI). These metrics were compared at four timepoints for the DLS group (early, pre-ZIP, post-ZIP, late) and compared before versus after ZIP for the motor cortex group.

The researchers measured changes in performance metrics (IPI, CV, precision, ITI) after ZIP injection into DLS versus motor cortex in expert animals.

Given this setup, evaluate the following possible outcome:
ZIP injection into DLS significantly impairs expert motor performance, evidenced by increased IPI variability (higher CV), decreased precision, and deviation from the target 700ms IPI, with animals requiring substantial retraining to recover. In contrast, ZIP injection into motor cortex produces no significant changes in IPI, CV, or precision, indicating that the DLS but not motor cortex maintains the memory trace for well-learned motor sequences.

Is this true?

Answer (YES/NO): YES